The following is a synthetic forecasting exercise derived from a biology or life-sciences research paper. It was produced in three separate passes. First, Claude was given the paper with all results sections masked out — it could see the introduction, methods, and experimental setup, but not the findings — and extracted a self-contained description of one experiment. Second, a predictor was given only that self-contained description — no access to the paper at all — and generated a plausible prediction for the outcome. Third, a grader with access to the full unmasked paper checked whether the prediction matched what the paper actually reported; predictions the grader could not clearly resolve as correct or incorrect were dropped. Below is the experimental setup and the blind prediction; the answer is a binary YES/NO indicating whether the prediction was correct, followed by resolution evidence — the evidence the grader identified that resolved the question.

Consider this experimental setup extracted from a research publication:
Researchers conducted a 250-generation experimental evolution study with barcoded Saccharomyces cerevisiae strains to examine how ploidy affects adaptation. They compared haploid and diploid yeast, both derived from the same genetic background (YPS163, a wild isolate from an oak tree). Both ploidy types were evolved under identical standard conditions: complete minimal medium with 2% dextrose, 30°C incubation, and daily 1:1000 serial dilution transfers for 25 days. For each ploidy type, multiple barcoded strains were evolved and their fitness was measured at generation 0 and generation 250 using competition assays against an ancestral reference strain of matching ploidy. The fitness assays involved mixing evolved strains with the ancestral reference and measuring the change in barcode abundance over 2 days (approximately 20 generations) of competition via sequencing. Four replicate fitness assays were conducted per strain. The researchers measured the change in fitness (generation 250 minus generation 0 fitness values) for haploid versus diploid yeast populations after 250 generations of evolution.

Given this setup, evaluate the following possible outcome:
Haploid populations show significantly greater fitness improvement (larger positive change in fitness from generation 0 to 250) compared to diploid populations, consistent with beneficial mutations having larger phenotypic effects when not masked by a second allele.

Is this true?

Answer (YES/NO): YES